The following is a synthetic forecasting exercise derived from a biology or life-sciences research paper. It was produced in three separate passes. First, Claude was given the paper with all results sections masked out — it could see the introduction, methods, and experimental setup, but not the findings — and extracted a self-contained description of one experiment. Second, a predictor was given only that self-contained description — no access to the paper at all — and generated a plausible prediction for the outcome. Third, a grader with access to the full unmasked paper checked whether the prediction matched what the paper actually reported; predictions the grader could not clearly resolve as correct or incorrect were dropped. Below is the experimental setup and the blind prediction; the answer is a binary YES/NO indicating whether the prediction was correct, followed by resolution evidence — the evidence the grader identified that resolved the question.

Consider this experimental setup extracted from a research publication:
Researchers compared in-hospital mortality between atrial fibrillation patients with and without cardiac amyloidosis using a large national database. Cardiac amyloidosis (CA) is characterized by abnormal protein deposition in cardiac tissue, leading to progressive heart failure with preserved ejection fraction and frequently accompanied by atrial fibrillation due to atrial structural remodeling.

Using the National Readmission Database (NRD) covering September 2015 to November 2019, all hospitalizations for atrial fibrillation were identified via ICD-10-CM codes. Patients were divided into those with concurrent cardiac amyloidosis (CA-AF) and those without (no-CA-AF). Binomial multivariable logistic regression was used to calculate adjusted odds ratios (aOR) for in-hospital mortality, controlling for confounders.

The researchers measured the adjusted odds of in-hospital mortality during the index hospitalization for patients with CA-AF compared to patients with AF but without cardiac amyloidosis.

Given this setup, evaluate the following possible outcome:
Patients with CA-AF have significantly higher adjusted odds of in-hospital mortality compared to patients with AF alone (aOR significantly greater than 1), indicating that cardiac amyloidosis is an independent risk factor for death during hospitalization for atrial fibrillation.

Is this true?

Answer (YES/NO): YES